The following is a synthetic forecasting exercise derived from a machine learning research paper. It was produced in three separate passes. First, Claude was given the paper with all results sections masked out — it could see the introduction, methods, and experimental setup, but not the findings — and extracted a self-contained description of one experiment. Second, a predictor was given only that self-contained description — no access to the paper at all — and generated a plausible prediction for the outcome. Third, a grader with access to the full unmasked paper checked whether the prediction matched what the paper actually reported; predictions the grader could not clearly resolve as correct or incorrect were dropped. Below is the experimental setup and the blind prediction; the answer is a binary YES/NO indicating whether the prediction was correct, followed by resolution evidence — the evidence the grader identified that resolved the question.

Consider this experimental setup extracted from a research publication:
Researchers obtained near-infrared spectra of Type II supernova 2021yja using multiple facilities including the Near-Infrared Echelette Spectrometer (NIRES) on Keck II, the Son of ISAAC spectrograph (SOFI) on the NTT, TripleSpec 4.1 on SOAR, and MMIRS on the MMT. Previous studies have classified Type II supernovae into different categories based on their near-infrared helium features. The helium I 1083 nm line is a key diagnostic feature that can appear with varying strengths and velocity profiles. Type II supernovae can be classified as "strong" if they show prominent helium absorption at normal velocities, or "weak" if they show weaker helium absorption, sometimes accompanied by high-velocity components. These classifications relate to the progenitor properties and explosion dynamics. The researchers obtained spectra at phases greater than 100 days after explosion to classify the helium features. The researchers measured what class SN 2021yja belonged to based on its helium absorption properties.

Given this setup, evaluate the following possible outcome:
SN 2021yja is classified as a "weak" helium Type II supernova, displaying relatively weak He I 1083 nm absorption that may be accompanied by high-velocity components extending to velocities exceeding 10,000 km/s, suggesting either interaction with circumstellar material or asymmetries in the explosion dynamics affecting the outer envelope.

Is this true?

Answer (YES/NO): YES